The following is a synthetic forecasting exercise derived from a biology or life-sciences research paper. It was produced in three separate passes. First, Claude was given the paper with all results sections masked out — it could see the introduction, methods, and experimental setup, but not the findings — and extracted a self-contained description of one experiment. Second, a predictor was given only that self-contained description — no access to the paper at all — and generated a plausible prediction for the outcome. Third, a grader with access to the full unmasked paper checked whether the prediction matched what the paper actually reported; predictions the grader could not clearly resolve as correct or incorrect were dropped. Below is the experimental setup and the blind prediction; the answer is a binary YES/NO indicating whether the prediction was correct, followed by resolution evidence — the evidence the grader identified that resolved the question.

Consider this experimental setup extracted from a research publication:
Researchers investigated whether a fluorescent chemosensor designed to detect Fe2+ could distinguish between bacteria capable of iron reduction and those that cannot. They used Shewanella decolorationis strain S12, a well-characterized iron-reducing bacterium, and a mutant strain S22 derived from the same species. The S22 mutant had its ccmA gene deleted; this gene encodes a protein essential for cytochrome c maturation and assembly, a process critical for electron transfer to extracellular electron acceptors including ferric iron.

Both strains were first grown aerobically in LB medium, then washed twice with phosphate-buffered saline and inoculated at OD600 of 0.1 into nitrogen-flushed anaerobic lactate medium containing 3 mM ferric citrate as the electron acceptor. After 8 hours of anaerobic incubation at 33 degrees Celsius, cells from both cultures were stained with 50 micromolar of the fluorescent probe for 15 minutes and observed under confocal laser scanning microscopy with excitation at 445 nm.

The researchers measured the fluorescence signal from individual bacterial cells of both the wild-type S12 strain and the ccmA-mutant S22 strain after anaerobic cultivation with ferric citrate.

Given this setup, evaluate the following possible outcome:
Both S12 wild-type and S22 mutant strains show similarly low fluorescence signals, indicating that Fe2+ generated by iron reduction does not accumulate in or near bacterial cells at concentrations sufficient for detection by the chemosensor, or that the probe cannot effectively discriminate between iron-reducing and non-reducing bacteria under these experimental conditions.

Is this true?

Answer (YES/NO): NO